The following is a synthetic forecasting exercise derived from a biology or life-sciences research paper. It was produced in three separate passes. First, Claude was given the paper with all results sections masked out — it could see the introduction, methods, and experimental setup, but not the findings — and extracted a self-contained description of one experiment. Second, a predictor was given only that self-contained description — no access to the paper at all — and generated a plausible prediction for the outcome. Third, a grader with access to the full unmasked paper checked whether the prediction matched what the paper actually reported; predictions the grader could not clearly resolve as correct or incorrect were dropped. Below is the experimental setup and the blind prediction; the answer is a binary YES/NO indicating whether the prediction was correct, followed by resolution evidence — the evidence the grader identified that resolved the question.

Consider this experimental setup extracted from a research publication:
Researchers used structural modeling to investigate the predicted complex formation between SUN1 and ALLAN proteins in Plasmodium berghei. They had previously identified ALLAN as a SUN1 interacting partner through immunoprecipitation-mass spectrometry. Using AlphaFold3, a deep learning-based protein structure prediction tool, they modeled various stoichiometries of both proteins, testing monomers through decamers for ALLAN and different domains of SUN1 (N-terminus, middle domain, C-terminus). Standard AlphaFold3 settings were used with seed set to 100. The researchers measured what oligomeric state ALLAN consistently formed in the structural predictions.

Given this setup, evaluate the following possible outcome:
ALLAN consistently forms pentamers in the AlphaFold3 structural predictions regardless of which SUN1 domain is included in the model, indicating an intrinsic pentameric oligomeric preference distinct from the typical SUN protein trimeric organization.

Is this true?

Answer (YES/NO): NO